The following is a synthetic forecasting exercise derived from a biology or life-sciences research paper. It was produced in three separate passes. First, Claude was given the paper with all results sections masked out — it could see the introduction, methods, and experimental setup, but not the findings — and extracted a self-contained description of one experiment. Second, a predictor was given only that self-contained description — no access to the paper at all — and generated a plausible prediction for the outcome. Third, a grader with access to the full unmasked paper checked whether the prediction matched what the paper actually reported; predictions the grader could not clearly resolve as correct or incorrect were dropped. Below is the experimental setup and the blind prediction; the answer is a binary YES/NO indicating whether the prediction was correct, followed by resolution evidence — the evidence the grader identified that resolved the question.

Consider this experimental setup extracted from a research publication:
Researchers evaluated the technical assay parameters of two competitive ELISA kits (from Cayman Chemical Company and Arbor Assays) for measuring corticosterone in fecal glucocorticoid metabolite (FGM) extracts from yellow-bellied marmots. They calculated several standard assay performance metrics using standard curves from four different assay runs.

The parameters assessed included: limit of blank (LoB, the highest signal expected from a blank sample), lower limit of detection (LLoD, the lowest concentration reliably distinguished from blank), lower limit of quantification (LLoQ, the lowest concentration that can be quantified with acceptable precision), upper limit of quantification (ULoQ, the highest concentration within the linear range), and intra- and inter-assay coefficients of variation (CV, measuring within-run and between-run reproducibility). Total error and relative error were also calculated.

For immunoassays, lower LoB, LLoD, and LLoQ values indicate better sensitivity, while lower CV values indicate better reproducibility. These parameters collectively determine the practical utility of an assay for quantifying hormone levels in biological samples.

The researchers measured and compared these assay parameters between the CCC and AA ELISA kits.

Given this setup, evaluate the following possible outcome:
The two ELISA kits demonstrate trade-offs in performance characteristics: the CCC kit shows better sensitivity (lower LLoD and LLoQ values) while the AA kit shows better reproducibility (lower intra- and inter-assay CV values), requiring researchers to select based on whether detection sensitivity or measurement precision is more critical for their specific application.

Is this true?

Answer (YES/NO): NO